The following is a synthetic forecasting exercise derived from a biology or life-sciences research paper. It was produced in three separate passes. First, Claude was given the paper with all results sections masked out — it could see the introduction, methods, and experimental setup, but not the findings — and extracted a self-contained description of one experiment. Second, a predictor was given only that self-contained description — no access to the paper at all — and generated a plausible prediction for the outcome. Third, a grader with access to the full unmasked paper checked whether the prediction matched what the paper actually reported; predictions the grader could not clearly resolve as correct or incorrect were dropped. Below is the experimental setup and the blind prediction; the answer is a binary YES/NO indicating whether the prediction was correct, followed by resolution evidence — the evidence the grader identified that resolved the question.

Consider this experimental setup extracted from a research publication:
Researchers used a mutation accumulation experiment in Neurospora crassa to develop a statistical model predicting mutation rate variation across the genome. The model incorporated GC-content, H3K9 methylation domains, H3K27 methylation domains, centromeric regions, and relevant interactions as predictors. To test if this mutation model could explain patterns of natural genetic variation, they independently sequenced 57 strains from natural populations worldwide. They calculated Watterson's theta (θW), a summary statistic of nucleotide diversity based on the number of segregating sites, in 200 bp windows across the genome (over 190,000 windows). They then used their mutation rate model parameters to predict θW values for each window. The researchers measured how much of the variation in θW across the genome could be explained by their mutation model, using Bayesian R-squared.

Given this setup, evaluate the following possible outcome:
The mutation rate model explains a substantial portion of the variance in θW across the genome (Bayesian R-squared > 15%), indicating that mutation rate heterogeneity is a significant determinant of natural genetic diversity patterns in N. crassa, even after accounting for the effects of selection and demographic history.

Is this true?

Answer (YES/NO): YES